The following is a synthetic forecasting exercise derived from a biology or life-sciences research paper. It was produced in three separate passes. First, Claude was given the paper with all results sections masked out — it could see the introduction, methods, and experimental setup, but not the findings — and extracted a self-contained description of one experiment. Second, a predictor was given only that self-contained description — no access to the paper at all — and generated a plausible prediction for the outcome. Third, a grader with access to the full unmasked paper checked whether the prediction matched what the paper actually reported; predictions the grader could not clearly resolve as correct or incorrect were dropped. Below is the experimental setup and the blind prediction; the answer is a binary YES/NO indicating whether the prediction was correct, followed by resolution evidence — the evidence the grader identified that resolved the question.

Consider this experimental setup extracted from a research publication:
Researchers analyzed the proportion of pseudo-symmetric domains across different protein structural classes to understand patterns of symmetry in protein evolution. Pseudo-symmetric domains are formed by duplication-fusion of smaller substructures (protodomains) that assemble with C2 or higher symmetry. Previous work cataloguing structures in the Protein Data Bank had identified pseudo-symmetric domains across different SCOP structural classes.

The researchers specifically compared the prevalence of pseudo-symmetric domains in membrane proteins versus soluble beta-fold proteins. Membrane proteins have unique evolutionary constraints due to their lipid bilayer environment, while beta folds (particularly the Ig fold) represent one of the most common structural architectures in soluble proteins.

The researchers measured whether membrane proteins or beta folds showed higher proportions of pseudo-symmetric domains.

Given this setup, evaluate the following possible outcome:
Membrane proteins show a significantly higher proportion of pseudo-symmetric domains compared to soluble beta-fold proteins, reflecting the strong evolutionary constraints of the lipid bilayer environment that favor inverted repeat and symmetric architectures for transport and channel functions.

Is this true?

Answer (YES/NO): NO